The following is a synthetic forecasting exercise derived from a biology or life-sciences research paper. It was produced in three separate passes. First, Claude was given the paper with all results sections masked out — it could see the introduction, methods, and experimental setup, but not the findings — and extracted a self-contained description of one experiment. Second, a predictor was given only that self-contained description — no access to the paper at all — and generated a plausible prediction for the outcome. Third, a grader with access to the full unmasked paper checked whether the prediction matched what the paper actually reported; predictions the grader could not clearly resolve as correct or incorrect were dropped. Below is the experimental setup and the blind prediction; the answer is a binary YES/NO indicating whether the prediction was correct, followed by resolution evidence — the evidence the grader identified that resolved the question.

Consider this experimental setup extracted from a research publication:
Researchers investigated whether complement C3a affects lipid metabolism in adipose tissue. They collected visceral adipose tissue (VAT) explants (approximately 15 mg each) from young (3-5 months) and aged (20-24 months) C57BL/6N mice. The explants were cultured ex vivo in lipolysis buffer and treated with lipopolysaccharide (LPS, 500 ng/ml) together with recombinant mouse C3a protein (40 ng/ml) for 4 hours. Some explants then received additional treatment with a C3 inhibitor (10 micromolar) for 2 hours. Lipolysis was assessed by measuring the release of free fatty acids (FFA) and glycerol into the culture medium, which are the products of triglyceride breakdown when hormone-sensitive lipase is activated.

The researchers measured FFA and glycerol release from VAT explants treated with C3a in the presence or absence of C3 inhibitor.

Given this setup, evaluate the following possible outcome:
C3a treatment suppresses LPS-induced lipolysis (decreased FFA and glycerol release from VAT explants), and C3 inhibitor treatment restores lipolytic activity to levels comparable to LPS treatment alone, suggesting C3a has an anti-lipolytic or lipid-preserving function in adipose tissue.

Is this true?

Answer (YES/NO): NO